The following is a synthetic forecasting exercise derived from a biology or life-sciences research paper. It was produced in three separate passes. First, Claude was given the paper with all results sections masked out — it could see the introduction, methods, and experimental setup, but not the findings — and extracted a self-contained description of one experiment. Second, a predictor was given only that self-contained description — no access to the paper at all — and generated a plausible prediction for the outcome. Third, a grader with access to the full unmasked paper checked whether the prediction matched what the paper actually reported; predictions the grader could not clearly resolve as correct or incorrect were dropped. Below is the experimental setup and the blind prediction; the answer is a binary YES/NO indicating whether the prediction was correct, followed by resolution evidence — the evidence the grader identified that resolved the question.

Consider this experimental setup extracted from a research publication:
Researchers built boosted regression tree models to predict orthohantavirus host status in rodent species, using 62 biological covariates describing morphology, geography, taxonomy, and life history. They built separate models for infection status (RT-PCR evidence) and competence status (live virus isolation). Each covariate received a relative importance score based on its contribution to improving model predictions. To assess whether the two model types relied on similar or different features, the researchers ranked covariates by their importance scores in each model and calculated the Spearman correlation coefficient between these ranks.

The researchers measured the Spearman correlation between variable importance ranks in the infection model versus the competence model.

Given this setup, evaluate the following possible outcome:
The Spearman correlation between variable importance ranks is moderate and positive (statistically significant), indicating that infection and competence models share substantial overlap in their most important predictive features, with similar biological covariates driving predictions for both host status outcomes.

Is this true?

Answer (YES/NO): NO